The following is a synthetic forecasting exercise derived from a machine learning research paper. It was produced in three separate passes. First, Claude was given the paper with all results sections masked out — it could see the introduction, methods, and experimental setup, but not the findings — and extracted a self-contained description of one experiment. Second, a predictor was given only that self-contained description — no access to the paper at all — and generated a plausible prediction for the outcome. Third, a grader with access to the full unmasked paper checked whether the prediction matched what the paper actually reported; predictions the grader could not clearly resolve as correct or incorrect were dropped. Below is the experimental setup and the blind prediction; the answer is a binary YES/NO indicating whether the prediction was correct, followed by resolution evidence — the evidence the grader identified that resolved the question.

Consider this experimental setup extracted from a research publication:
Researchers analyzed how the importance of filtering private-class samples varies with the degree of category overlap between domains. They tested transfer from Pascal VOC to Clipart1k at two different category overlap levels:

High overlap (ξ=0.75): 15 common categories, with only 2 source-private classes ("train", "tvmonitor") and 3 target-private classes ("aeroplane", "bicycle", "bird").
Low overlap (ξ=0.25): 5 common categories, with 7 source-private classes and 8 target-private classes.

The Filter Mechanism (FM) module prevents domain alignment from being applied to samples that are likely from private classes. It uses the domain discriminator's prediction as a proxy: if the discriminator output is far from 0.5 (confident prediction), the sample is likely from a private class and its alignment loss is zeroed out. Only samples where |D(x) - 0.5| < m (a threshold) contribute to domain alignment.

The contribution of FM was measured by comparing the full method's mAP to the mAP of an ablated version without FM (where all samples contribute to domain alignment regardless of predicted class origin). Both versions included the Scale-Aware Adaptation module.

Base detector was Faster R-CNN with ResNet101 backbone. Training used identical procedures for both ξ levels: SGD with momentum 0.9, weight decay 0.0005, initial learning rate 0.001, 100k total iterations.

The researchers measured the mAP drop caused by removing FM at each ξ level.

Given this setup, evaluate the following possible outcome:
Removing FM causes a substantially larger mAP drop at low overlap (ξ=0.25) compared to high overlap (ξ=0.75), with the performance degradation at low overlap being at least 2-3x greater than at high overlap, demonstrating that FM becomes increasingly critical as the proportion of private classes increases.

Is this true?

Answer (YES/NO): NO